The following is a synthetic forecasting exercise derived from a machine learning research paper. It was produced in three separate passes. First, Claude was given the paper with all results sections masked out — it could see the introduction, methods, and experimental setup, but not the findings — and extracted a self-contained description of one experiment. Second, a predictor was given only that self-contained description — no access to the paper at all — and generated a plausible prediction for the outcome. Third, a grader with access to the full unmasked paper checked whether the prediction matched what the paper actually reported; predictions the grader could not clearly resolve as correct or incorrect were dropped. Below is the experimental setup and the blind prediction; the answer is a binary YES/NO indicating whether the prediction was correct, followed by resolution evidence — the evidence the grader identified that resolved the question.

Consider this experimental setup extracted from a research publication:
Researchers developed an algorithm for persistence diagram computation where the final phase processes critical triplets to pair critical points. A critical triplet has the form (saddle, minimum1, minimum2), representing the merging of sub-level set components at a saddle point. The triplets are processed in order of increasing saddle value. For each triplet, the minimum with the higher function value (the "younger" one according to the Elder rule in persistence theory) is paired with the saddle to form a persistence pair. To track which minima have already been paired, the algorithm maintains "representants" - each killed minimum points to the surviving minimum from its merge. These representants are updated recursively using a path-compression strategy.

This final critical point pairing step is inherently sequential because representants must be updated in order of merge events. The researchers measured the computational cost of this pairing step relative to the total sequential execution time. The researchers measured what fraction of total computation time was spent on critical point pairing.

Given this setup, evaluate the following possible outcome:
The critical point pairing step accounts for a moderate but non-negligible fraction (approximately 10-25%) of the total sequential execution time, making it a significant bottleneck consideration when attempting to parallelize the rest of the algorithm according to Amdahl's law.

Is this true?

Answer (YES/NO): NO